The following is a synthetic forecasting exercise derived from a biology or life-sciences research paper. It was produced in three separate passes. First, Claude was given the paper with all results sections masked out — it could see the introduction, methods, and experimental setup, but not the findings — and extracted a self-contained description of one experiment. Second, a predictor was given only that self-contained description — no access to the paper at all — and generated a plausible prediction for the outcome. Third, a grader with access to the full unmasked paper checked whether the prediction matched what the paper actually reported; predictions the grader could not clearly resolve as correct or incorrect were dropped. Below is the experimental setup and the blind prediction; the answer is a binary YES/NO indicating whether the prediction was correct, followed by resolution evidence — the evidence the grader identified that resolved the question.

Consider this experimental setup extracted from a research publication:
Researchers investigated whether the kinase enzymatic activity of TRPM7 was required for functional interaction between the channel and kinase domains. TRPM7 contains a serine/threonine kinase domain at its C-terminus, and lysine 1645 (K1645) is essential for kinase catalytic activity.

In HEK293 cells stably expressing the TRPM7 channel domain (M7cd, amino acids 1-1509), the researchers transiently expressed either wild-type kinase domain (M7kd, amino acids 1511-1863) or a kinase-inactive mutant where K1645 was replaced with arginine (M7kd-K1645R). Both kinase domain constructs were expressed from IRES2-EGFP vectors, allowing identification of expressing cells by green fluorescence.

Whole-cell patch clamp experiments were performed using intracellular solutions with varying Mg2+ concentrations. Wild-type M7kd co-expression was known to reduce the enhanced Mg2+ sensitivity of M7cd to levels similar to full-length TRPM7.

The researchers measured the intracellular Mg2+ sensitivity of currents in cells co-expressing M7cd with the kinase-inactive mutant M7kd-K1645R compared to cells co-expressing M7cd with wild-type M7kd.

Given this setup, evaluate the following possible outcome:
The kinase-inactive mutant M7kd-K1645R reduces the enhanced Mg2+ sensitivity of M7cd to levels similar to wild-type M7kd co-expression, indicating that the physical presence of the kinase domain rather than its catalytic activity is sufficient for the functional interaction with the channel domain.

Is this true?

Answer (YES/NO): YES